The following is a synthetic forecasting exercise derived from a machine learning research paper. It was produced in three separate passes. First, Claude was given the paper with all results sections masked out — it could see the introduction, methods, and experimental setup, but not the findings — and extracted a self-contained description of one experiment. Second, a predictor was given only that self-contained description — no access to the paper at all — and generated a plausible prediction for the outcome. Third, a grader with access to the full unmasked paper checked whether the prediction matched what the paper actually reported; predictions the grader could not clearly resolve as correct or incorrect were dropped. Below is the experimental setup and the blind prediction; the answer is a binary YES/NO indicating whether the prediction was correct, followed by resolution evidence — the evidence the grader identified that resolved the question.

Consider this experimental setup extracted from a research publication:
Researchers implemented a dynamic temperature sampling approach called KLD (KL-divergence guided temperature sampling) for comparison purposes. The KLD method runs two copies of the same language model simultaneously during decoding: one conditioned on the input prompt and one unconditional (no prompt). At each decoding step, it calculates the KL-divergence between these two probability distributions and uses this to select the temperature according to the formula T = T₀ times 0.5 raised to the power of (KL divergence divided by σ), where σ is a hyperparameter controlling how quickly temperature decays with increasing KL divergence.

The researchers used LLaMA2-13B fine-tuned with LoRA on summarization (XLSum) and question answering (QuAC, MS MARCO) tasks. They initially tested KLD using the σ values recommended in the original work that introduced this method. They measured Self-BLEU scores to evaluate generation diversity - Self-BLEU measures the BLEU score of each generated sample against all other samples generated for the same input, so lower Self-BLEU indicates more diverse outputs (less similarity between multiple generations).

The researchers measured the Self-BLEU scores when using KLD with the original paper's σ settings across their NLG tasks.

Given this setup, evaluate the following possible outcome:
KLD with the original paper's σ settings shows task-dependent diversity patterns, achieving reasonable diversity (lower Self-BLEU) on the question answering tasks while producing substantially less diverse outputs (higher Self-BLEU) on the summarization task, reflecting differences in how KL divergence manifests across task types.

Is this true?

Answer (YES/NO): NO